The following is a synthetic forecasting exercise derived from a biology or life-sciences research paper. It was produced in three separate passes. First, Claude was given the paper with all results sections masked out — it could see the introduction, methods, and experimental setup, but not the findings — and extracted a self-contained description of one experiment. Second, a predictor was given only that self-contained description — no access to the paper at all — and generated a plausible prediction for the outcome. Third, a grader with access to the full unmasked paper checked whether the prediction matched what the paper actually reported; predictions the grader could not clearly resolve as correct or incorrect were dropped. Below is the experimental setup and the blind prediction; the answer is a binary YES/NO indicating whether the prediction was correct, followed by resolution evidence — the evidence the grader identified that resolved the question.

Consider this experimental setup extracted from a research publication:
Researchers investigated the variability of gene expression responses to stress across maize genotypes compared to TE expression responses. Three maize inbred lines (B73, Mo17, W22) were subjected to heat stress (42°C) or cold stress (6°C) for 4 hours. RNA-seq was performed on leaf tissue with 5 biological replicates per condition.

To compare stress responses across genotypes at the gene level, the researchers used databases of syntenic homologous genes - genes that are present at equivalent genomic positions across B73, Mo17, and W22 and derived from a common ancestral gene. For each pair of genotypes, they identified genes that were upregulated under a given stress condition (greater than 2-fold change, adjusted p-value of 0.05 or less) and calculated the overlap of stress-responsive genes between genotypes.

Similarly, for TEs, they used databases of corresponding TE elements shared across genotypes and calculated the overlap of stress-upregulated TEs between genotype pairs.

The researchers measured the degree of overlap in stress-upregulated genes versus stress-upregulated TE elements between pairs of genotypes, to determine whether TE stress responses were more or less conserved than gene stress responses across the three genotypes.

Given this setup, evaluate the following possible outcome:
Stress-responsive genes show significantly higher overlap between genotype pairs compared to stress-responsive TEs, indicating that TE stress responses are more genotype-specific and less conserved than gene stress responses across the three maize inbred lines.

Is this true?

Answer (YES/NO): YES